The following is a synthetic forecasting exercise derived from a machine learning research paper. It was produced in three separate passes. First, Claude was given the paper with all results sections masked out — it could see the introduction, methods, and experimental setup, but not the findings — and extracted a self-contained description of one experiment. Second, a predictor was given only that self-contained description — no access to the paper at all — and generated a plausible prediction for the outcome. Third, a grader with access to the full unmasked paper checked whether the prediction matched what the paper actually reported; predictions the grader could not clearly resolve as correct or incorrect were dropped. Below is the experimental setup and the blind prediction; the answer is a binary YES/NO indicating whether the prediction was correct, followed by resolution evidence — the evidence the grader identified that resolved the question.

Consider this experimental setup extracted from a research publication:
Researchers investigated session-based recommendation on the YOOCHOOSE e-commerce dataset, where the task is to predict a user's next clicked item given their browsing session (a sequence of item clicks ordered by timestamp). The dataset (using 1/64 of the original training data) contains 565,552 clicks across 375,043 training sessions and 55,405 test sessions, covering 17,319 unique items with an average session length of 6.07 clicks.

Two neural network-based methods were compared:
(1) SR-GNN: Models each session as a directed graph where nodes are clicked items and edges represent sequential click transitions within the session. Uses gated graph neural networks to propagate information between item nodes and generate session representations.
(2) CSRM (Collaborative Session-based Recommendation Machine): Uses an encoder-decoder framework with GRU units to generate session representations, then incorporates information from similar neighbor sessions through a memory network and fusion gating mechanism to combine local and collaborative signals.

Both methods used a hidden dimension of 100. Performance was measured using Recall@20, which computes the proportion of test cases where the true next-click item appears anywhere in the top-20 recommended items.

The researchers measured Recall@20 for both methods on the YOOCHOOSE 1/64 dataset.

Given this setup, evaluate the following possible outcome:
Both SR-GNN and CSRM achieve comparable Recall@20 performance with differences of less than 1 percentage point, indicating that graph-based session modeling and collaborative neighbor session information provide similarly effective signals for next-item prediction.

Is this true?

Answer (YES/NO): YES